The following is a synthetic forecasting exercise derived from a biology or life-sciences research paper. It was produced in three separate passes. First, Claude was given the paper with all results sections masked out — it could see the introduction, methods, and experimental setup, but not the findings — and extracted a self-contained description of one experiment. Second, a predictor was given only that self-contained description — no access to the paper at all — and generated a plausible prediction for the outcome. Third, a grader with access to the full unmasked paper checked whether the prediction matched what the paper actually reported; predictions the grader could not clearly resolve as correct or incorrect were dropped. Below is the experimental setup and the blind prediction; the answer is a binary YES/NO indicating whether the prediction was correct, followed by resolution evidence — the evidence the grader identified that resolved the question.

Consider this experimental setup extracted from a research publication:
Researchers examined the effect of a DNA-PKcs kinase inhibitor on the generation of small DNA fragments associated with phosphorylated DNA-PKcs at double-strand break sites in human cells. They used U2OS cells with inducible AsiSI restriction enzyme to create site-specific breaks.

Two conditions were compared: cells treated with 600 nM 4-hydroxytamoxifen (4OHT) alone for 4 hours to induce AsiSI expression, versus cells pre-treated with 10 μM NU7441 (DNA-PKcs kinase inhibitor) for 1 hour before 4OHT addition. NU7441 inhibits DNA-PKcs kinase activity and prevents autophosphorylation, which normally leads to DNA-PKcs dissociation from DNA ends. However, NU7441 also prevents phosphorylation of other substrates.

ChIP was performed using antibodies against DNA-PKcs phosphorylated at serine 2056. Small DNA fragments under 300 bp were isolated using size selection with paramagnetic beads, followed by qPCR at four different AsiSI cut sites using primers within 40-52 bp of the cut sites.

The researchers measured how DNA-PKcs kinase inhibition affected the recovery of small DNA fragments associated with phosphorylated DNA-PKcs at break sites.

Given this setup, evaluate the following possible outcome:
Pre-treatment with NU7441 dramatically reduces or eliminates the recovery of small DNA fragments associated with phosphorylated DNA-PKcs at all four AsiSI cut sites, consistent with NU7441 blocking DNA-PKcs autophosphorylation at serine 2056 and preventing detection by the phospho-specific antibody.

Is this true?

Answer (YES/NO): NO